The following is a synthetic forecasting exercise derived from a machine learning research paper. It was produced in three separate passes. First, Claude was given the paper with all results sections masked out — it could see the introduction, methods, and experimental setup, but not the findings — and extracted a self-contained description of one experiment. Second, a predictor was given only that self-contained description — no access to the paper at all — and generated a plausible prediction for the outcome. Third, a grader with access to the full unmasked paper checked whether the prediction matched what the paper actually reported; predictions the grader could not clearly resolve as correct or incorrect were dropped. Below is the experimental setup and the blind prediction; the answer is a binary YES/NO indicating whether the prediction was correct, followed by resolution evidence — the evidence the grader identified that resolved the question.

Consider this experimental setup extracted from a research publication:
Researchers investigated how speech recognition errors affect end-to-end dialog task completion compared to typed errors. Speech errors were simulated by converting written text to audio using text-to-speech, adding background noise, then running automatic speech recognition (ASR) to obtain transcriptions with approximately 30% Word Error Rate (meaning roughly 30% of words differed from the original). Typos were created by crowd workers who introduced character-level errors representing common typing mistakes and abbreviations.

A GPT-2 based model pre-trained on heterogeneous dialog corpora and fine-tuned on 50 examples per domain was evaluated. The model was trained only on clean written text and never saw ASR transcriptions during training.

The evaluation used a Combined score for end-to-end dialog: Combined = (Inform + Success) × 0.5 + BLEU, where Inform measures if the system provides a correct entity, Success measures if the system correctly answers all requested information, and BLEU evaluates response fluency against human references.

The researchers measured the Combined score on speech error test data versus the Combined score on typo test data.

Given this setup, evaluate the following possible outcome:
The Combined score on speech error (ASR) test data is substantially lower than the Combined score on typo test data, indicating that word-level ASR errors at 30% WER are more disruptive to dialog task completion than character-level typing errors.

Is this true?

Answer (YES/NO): NO